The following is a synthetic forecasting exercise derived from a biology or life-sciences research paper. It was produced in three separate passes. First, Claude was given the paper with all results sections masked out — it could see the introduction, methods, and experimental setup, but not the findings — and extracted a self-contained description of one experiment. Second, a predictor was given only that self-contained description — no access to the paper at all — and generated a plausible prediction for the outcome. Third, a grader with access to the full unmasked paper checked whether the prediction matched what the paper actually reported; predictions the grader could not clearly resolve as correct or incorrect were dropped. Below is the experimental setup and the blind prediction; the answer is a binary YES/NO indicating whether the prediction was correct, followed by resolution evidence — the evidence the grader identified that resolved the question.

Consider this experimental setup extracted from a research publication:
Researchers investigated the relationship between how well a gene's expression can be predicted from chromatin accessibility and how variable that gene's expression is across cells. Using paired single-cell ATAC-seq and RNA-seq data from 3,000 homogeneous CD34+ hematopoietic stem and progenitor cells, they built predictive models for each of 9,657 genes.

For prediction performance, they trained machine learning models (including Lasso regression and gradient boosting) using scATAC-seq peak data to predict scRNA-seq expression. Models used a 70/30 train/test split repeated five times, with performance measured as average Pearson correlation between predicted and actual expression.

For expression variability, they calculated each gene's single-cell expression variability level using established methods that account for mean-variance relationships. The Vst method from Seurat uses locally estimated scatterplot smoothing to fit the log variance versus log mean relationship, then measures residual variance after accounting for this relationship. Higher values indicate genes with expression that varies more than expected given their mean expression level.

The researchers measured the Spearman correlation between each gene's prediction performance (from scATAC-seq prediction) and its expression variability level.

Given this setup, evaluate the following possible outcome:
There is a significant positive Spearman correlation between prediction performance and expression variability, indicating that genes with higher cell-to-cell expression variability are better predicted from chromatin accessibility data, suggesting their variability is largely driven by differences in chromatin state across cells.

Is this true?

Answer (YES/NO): YES